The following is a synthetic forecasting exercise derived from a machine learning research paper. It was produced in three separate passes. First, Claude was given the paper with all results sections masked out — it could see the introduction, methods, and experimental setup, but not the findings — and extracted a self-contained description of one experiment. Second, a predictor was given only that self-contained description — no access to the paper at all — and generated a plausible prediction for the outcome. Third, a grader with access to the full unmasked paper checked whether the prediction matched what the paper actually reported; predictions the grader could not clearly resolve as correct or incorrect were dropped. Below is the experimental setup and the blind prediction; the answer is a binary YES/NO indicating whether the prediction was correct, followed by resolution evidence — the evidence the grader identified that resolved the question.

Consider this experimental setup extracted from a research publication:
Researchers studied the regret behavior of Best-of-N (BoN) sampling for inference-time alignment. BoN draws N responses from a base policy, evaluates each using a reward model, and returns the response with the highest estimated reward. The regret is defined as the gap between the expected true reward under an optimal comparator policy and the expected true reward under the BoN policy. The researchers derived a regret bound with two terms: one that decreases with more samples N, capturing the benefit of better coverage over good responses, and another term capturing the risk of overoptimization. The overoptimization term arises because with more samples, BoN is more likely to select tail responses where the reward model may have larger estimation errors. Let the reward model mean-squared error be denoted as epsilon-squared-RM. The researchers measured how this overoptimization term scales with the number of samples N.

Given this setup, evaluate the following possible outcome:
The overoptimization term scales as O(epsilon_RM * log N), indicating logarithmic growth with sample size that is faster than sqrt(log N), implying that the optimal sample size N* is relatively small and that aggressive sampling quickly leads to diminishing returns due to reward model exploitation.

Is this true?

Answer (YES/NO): NO